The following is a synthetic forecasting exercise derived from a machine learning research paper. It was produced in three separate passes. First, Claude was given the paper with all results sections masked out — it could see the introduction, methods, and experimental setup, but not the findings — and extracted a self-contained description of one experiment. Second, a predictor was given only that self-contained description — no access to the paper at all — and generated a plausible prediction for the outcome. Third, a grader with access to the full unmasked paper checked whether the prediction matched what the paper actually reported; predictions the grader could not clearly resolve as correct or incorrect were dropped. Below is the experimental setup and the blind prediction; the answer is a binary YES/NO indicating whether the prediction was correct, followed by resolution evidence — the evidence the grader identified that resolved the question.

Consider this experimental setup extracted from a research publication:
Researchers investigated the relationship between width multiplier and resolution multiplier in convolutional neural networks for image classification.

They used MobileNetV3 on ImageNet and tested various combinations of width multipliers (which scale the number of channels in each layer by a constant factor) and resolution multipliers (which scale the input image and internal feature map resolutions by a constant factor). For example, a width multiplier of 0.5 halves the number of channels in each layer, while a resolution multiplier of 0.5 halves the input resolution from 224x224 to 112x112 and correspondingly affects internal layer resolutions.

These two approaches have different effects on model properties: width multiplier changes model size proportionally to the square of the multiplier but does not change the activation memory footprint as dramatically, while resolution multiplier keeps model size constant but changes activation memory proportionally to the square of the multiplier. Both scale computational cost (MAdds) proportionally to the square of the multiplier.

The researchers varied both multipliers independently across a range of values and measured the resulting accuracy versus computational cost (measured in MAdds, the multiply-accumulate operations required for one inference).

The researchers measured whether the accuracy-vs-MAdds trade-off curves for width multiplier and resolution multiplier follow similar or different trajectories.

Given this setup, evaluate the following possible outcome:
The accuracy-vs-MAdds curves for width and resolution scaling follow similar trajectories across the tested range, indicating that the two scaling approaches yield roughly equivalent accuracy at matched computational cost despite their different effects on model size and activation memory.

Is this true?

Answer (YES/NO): YES